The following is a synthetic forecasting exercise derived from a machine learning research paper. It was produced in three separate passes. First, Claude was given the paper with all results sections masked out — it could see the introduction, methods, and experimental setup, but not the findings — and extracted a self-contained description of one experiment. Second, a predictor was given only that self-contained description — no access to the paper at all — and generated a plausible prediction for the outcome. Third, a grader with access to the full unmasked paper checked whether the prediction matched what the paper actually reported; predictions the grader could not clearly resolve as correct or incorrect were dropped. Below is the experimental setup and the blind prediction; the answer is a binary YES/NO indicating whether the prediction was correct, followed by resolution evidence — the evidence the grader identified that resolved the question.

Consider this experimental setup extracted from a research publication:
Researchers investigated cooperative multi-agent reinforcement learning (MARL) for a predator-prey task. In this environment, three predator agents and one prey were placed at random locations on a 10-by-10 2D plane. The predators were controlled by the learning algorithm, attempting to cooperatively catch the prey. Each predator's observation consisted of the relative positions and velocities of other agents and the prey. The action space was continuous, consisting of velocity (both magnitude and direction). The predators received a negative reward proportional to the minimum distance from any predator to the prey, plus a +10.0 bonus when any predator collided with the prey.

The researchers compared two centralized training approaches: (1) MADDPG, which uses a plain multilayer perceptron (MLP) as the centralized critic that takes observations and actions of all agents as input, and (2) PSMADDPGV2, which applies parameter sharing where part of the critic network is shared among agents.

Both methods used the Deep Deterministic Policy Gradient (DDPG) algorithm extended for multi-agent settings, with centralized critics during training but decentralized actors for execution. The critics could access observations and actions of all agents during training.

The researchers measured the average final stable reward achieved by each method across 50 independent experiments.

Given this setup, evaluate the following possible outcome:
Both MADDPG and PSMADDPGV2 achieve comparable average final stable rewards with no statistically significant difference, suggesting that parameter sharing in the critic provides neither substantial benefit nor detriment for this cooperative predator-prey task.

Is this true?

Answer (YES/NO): NO